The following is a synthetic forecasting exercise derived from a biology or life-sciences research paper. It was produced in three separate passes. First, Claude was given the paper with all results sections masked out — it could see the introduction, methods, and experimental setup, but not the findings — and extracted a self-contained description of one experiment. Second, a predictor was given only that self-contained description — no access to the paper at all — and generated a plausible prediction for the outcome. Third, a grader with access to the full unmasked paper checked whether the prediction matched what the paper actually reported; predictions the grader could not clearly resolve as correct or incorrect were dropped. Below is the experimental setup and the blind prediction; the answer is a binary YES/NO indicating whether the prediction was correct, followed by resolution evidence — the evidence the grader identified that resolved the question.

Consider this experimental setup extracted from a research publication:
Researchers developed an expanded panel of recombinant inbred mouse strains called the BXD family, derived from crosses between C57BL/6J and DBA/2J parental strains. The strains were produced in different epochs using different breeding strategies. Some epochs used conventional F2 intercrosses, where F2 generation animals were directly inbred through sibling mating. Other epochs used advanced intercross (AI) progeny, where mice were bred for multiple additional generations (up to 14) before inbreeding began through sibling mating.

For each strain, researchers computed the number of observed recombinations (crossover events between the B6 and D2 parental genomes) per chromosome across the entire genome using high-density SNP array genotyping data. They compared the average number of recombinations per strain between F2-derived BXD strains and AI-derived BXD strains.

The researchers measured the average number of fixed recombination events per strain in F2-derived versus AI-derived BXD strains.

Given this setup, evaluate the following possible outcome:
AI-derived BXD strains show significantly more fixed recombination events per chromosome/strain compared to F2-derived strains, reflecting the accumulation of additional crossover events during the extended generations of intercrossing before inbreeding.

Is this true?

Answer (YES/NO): YES